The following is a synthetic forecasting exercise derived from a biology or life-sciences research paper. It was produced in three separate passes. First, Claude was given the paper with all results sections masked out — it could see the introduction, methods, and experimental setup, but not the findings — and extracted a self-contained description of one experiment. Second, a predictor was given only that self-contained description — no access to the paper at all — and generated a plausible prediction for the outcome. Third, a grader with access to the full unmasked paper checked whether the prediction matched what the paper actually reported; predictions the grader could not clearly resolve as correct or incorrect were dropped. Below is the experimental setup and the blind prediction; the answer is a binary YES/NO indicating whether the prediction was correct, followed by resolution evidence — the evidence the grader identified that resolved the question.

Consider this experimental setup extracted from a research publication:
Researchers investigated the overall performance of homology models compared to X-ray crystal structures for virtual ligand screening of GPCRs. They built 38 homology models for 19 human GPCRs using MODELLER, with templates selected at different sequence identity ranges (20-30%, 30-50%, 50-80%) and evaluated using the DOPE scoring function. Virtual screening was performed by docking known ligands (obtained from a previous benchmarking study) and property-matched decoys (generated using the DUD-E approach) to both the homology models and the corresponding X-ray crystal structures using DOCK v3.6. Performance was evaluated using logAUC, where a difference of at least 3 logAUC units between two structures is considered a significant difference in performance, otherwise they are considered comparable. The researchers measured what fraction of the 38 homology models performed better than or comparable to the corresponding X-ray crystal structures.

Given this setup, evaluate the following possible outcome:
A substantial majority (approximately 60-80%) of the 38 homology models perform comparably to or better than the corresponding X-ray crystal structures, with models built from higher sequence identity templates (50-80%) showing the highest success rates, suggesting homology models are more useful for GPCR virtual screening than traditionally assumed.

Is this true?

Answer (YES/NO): NO